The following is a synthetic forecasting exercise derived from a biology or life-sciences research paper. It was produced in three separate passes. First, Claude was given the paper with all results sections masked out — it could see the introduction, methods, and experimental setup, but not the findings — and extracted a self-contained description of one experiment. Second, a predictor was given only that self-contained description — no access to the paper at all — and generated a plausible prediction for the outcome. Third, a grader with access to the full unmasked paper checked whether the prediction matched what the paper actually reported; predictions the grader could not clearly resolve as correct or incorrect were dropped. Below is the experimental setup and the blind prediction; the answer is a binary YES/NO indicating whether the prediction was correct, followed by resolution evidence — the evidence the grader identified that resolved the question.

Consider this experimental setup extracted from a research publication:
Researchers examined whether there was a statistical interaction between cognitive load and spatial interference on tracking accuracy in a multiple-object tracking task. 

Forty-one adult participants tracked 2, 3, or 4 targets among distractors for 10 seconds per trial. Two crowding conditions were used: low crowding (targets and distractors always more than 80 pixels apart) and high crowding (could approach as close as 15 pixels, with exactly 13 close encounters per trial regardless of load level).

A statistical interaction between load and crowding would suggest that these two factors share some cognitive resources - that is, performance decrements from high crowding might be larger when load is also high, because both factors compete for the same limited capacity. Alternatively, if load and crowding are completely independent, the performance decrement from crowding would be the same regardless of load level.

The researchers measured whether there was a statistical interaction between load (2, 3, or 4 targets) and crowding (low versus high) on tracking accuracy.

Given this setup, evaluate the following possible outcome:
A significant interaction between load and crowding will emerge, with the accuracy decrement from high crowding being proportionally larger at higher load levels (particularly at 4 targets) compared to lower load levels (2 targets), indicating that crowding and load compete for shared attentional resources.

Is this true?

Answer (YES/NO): NO